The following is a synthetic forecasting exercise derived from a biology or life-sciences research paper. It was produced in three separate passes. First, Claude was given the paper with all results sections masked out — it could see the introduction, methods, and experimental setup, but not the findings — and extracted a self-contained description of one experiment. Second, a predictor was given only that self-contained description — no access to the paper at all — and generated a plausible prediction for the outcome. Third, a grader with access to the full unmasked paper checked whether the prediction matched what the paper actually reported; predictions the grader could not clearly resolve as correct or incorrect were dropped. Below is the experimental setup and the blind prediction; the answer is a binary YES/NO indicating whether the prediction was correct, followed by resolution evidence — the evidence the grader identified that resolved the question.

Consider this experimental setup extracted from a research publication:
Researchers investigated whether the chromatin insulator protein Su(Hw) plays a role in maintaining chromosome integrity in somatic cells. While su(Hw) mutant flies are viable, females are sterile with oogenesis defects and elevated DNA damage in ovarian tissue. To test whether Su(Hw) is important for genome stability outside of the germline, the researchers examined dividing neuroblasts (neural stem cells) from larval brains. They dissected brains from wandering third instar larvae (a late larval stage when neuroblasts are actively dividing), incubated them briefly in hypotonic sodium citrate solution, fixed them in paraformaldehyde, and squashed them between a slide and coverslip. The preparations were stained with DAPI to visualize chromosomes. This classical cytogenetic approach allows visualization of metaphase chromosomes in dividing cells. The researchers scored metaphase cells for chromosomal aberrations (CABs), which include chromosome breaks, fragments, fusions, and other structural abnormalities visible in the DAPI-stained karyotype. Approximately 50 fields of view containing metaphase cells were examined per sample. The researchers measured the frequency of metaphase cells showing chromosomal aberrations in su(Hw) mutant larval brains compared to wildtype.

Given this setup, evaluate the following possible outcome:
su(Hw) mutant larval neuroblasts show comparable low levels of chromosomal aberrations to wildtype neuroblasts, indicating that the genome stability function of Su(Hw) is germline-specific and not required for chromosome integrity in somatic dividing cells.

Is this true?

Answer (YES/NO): NO